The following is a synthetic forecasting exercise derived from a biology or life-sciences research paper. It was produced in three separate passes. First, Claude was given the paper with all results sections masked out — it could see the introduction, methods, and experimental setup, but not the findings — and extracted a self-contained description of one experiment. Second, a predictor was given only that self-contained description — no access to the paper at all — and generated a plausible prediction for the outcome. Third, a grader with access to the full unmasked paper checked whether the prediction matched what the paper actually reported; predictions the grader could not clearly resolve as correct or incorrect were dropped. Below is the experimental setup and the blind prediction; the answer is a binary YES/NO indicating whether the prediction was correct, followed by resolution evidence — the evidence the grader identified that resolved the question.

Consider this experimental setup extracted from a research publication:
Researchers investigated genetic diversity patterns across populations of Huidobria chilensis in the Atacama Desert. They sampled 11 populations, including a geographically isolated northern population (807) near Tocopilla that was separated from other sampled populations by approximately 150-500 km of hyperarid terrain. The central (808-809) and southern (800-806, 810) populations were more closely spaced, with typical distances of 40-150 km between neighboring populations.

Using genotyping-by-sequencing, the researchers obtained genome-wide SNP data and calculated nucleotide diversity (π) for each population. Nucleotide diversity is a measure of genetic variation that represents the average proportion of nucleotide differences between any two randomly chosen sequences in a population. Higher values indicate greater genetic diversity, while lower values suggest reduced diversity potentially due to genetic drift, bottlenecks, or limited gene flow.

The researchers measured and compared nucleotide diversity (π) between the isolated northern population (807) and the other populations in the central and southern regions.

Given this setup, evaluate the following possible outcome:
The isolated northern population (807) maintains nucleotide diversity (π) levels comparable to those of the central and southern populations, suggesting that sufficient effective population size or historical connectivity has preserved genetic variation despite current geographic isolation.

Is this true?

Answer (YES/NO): NO